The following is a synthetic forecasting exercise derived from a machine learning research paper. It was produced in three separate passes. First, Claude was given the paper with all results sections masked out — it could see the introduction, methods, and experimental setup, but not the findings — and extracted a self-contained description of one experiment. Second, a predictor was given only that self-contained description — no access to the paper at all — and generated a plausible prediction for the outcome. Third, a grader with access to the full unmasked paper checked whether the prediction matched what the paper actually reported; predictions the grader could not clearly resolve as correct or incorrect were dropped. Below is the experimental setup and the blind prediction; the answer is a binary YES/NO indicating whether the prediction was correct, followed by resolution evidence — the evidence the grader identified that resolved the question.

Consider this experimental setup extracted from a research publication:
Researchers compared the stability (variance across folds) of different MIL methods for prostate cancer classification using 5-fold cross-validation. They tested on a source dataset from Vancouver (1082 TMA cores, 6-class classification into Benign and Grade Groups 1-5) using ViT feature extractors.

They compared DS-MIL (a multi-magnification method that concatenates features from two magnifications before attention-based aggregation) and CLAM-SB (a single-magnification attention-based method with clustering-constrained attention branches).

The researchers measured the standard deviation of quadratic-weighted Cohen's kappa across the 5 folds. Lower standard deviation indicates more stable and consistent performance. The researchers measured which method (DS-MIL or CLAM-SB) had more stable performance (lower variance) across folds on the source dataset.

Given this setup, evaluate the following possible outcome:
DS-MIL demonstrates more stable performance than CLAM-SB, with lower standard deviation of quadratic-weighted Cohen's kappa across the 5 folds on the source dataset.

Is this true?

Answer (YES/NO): NO